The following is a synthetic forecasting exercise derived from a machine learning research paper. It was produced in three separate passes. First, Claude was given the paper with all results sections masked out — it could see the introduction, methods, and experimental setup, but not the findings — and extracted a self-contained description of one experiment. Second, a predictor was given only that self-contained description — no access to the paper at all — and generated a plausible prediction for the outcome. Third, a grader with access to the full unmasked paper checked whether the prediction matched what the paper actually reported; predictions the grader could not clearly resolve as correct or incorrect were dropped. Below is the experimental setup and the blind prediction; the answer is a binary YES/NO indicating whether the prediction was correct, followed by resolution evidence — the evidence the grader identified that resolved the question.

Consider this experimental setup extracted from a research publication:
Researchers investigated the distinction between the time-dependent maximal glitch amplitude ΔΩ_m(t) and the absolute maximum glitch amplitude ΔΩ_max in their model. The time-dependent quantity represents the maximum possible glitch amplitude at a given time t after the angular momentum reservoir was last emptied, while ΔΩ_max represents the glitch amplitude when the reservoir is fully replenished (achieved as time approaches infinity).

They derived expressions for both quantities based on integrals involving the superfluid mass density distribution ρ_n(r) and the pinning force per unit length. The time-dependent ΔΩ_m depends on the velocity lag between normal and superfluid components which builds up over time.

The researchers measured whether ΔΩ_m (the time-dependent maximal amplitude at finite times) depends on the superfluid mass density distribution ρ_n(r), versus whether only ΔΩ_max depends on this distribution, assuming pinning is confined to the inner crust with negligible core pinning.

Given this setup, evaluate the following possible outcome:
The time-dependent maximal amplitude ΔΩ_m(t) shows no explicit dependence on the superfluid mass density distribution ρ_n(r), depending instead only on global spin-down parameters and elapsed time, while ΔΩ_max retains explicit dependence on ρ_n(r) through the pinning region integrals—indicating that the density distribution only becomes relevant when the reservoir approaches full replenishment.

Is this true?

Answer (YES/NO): NO